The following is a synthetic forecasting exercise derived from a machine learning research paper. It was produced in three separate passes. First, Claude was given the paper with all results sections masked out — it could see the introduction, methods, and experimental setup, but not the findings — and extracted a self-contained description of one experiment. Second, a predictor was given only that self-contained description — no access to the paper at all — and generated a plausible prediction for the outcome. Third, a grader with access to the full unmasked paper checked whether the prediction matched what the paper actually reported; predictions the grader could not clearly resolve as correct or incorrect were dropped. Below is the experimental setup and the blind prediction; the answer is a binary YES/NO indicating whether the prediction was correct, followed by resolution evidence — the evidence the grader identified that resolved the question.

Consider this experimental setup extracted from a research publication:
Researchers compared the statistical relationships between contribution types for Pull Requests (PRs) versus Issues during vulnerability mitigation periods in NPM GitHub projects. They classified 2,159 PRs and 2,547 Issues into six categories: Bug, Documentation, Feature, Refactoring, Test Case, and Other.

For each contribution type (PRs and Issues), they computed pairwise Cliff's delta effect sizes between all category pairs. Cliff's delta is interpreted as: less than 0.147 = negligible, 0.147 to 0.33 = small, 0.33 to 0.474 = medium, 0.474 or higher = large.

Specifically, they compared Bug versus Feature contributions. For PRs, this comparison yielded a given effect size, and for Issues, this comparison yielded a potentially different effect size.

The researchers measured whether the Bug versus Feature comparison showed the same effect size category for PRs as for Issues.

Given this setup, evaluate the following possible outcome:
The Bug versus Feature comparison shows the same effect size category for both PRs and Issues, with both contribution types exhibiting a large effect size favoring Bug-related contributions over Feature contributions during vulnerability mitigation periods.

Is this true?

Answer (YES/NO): NO